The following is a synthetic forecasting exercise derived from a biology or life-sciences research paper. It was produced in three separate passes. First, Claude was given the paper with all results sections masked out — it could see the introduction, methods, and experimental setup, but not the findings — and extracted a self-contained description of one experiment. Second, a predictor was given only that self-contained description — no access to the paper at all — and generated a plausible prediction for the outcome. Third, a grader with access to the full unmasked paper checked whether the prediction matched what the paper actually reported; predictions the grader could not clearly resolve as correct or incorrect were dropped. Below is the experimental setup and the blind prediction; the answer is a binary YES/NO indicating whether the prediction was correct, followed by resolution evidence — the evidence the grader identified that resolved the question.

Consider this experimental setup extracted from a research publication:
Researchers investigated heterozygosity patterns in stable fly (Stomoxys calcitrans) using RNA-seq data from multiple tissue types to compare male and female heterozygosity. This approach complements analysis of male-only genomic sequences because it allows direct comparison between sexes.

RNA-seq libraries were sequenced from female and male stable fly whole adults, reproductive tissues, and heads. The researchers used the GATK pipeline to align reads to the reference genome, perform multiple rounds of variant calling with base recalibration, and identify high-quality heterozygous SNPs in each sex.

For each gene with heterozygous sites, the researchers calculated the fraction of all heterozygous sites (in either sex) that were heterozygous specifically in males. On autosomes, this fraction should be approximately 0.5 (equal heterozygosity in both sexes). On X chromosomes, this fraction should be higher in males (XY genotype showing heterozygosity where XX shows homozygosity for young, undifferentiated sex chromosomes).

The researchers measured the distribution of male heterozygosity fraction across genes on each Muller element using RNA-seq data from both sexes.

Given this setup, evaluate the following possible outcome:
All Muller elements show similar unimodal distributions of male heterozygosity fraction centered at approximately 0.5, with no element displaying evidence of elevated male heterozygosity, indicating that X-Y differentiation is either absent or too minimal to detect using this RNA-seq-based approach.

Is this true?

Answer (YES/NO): NO